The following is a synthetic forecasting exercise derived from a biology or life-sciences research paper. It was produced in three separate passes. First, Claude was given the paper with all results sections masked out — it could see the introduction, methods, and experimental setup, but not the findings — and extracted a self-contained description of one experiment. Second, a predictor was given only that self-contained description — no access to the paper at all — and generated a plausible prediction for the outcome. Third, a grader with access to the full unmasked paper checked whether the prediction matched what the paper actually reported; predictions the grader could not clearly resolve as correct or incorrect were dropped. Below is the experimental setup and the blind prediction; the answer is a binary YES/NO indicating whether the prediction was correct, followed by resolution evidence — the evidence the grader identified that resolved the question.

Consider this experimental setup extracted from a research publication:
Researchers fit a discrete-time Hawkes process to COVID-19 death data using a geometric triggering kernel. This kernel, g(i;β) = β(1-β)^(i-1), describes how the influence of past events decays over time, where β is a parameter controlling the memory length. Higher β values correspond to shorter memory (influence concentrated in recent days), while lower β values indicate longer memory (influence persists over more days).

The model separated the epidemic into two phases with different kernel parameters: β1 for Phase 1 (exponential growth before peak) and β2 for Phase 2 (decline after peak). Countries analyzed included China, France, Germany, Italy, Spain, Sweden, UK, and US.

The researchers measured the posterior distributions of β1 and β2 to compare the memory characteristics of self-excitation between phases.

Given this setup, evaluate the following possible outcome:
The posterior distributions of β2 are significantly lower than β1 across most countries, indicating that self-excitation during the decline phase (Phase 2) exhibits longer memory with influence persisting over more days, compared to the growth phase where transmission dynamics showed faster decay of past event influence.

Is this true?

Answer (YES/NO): YES